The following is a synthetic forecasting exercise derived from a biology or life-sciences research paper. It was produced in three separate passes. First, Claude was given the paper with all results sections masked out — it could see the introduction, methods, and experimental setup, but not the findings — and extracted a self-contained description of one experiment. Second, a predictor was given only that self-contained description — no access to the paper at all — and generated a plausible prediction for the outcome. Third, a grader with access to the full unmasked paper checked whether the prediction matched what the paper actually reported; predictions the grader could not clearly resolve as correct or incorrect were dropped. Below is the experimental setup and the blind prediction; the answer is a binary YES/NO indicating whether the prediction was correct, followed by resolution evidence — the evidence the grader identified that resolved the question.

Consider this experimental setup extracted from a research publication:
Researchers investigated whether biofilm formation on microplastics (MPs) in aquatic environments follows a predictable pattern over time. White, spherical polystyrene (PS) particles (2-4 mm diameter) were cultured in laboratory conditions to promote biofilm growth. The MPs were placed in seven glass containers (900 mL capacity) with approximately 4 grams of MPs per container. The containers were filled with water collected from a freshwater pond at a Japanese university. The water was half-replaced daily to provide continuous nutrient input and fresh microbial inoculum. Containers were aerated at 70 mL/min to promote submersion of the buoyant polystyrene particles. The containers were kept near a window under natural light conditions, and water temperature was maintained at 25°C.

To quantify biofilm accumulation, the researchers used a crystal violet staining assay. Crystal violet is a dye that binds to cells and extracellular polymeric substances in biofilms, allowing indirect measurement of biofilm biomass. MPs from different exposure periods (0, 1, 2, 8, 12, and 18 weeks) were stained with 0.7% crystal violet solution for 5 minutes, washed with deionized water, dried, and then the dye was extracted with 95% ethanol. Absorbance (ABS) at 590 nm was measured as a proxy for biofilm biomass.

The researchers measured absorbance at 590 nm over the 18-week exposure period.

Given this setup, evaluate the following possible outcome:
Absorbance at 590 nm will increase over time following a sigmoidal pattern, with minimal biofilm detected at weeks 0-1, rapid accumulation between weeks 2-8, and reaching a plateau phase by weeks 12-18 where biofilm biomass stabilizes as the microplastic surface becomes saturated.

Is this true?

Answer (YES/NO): NO